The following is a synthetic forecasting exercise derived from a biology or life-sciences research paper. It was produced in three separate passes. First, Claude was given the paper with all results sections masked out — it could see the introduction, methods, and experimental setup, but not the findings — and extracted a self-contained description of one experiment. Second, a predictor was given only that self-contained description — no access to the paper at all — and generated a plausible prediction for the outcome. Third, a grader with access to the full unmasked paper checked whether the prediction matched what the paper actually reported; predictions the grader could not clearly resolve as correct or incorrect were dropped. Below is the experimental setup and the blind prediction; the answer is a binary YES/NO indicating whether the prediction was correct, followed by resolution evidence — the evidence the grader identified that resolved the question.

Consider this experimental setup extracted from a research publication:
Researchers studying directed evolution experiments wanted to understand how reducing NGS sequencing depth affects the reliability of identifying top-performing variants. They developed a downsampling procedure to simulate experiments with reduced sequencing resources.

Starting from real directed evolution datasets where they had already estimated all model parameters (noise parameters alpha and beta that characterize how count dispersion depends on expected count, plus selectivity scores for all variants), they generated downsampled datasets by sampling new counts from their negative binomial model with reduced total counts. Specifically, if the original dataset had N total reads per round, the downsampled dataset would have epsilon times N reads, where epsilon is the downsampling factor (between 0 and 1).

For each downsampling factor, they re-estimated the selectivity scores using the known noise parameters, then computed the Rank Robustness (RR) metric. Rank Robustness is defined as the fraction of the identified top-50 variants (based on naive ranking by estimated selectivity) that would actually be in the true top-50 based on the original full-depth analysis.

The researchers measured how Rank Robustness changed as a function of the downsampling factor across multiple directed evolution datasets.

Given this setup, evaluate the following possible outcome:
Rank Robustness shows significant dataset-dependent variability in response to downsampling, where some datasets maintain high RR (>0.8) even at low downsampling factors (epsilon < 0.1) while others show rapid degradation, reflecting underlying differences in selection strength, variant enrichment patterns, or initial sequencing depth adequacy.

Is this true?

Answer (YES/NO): NO